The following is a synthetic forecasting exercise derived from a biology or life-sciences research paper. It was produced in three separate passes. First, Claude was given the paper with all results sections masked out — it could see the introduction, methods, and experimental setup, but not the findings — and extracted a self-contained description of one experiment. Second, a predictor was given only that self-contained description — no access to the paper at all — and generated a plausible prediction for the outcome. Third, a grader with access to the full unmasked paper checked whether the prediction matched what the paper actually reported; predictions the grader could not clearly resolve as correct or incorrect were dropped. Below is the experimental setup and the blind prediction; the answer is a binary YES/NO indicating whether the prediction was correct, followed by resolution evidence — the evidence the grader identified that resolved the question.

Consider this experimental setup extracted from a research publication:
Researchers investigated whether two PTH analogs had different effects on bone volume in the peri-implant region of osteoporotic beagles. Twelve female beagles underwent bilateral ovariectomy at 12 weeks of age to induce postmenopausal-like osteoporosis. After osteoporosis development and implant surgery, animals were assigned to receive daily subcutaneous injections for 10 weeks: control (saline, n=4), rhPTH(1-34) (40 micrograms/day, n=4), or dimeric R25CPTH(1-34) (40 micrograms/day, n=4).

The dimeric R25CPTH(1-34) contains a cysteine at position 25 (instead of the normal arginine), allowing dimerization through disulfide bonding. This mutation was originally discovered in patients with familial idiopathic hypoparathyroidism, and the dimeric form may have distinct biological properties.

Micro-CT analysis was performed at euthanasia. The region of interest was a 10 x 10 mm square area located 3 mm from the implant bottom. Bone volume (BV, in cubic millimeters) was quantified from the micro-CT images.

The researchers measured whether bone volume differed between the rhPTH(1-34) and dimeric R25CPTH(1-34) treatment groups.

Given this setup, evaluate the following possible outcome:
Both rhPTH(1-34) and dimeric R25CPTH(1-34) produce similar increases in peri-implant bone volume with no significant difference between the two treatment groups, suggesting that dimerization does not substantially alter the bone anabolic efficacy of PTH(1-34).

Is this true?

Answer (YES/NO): YES